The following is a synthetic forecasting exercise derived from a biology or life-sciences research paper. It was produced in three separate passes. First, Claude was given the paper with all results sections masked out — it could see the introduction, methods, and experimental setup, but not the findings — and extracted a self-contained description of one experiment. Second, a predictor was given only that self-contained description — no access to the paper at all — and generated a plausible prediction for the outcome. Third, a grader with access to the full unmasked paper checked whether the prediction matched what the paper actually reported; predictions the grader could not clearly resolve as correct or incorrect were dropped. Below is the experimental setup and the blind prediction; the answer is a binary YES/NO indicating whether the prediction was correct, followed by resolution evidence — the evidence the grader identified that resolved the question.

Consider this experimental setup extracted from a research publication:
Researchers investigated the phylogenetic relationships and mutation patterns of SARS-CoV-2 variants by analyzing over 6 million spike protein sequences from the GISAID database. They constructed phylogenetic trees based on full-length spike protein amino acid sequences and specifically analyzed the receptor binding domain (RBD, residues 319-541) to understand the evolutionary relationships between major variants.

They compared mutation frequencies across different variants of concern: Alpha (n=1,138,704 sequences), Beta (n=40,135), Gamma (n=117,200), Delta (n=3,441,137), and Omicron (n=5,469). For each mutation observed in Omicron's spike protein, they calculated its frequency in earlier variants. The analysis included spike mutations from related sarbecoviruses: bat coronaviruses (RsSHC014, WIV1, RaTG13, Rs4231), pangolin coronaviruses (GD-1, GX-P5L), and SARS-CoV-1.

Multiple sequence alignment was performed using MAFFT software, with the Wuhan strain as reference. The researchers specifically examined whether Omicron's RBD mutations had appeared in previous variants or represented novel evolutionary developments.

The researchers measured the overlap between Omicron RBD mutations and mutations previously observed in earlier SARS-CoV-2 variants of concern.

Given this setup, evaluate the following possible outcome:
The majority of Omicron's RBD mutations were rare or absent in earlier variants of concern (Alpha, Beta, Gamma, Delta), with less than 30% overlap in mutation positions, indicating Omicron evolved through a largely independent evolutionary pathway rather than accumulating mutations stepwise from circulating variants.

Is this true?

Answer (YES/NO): NO